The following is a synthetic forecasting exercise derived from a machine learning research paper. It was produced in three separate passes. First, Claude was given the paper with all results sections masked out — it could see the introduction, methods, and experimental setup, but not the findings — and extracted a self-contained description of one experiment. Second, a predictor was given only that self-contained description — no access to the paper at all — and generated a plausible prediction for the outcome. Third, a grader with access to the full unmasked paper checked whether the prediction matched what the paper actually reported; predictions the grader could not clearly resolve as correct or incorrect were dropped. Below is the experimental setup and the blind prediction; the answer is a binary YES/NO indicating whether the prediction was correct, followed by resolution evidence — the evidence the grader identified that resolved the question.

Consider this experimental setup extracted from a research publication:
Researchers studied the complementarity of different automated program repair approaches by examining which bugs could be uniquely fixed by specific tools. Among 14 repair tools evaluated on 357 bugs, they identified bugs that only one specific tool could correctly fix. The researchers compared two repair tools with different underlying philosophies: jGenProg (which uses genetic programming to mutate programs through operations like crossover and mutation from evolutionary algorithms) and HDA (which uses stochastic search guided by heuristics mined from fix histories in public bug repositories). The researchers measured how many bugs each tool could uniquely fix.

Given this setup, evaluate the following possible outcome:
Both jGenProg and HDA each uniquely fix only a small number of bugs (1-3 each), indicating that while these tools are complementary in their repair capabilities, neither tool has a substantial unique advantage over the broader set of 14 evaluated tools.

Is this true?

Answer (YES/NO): YES